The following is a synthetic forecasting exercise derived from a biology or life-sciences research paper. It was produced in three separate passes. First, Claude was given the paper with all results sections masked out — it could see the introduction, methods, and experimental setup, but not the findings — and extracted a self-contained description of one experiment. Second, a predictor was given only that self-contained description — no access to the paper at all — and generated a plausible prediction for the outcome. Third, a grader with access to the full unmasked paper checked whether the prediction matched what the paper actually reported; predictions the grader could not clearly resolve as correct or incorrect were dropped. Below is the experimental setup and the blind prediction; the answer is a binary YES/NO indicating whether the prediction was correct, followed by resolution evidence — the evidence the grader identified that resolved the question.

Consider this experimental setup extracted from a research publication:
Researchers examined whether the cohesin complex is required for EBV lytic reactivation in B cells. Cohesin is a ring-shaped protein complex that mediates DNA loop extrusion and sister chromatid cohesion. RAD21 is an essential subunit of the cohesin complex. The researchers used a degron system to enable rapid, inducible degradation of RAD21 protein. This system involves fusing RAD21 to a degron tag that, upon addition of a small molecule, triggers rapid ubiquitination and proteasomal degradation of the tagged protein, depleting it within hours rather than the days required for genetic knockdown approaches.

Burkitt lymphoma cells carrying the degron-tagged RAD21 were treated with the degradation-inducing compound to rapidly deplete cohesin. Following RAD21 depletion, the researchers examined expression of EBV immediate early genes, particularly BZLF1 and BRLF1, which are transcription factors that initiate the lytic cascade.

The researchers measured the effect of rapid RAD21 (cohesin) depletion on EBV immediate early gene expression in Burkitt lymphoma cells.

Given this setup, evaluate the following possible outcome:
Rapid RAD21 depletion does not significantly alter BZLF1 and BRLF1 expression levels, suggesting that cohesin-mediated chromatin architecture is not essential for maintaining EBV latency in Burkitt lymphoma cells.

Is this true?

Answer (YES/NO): YES